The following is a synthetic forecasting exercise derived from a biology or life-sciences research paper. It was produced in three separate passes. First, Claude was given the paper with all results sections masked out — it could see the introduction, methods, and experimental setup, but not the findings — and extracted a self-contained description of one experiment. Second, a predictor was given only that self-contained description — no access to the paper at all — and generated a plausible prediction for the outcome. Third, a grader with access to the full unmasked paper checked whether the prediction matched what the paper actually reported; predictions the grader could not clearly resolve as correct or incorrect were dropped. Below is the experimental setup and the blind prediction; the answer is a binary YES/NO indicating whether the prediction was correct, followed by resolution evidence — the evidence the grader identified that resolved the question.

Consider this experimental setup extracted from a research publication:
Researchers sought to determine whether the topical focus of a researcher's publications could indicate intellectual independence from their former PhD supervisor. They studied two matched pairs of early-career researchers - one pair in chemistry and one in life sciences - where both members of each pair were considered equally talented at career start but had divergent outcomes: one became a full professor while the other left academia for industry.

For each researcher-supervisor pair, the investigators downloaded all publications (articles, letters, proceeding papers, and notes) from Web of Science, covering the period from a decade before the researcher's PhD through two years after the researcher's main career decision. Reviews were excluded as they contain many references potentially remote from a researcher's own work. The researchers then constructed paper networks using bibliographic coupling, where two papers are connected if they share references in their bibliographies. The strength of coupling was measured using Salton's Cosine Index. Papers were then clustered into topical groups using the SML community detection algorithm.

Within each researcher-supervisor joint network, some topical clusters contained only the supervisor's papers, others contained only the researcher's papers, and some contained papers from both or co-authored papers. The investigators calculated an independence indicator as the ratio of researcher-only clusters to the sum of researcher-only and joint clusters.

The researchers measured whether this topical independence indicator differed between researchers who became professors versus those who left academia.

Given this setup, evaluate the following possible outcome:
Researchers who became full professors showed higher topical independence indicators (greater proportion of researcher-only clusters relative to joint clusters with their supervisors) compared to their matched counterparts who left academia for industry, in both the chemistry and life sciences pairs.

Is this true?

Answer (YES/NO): YES